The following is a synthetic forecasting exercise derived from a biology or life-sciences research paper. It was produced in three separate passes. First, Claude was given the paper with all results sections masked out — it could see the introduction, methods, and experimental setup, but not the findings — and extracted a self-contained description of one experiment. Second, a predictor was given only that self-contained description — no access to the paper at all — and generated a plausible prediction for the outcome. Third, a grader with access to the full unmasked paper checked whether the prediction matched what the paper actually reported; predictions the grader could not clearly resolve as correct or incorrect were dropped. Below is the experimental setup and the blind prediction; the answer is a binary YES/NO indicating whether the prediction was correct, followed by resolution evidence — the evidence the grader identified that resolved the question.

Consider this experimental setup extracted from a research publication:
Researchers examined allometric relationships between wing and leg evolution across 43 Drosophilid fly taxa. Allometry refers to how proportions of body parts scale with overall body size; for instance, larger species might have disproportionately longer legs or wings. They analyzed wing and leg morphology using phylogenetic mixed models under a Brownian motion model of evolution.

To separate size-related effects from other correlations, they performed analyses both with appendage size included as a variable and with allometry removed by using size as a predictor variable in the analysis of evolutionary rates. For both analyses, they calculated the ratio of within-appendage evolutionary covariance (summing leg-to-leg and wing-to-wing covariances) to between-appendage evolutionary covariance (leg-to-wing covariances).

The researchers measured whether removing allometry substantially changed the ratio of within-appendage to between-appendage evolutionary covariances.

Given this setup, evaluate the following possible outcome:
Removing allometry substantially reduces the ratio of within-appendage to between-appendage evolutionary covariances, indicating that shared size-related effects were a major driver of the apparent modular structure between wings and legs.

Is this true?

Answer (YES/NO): NO